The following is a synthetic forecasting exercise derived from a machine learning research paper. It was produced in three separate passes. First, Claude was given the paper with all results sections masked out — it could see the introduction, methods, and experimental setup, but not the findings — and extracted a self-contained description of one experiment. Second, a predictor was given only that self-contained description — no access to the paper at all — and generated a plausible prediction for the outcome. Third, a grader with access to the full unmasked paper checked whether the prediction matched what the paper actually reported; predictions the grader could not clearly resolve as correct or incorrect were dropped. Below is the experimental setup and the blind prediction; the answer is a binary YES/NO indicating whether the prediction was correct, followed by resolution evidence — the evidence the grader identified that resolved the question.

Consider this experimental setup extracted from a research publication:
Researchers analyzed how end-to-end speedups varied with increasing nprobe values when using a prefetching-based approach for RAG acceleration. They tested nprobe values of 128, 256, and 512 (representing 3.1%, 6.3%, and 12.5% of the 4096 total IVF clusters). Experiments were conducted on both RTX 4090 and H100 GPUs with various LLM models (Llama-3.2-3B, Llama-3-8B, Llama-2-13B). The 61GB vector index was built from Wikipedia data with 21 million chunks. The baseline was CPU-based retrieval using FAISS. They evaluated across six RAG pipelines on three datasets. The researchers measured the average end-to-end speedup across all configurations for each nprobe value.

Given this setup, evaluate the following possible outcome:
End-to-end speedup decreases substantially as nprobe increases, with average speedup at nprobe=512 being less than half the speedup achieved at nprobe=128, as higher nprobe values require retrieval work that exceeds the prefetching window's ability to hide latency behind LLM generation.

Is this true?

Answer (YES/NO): NO